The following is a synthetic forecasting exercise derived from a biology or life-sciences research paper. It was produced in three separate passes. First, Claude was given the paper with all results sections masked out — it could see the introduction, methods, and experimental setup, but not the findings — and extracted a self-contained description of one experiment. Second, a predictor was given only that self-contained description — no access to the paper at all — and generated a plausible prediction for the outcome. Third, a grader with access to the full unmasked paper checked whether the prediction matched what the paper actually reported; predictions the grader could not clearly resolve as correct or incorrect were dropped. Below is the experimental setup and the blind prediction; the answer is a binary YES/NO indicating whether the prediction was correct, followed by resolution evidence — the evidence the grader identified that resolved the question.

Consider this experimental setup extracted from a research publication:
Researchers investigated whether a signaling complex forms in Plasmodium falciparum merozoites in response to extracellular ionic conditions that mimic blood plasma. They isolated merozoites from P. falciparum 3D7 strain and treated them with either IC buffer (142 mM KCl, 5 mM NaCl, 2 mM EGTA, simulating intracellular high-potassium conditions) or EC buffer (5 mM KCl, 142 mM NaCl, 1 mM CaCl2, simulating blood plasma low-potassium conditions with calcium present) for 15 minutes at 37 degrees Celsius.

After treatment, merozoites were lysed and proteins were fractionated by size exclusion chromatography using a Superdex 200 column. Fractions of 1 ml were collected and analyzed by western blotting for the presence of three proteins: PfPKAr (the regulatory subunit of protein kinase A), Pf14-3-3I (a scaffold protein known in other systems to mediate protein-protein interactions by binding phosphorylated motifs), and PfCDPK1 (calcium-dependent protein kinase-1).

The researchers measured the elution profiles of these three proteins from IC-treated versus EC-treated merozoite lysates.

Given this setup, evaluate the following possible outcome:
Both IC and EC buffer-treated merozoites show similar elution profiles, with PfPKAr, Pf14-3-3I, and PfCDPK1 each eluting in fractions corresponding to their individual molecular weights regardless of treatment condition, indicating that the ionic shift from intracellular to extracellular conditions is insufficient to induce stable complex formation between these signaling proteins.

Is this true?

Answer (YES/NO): NO